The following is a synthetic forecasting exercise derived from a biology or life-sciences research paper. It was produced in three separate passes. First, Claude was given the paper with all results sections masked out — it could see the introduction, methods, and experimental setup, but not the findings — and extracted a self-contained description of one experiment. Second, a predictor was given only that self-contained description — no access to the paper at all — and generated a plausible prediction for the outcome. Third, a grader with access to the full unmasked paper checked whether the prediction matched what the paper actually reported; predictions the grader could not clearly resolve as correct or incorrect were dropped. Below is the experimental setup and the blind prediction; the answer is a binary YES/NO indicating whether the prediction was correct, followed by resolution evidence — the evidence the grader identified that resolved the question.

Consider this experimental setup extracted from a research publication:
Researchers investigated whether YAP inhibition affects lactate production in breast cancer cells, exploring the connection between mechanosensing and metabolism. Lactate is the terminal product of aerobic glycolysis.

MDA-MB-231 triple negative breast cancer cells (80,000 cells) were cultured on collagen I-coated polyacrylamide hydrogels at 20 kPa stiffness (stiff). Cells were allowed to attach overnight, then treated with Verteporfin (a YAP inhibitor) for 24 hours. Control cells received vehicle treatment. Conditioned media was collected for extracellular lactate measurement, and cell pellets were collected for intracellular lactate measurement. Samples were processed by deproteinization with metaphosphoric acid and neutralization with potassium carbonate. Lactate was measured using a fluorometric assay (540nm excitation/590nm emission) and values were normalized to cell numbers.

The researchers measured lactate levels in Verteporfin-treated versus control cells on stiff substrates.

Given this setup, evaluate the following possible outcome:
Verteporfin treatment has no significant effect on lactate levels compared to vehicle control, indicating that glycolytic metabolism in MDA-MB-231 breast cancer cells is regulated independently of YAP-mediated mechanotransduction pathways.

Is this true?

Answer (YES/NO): NO